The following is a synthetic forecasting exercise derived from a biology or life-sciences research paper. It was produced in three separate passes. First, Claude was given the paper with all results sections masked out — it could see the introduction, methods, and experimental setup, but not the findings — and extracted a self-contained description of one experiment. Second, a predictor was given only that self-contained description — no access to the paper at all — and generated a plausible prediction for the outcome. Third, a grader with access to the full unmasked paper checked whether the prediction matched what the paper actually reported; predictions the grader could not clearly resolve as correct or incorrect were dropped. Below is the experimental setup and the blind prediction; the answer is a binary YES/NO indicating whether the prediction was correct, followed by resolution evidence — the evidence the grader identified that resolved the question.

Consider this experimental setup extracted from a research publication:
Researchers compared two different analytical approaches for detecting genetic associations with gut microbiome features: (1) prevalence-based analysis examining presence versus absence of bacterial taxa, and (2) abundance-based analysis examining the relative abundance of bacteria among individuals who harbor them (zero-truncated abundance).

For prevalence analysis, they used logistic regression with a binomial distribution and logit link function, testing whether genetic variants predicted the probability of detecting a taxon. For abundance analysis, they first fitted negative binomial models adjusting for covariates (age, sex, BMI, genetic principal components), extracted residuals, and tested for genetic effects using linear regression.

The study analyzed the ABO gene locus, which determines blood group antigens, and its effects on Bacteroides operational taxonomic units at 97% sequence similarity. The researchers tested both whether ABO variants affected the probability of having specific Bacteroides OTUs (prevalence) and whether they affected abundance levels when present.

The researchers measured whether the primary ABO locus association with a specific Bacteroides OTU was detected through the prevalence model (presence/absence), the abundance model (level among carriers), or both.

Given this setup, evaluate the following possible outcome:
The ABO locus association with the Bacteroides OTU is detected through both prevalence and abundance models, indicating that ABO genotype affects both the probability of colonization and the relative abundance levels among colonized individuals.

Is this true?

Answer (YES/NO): NO